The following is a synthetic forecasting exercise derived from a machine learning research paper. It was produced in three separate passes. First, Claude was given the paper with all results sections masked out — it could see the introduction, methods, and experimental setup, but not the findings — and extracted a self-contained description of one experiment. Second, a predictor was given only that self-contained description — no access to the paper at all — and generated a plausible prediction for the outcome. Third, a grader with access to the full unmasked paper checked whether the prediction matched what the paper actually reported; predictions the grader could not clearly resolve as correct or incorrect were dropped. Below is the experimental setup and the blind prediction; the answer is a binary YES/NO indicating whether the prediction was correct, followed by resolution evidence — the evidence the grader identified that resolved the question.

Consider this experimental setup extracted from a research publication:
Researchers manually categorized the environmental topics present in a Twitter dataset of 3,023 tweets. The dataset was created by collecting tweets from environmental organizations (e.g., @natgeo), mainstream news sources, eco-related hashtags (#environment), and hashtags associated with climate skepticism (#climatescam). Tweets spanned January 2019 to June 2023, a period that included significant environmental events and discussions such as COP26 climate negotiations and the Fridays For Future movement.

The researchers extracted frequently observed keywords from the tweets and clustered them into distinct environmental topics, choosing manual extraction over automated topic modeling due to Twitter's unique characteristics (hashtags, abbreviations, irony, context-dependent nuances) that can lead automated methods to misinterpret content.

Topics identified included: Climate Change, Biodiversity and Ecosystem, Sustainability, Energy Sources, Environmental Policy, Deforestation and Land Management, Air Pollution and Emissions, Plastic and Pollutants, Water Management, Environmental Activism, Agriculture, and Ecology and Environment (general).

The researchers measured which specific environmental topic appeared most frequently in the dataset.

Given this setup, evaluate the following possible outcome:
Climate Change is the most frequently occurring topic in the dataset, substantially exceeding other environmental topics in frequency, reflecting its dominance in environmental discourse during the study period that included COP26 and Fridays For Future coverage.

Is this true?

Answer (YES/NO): NO